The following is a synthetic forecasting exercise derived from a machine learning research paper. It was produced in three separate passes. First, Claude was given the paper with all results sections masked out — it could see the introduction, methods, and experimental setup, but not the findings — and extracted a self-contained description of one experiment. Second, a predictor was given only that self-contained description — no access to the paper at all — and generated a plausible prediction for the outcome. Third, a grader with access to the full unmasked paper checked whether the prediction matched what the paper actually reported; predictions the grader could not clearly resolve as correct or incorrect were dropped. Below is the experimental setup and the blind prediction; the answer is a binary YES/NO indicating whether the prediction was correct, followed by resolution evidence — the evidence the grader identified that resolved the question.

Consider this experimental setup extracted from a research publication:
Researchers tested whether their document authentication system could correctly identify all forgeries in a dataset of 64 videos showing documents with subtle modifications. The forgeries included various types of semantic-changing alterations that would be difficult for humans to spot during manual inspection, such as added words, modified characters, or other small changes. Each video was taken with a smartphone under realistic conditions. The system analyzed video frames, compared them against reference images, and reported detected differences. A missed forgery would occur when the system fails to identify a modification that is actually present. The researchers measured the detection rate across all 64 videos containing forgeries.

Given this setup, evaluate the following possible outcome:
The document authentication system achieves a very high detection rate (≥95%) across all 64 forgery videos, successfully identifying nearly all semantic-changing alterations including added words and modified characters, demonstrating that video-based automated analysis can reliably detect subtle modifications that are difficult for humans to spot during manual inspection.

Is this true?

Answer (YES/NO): YES